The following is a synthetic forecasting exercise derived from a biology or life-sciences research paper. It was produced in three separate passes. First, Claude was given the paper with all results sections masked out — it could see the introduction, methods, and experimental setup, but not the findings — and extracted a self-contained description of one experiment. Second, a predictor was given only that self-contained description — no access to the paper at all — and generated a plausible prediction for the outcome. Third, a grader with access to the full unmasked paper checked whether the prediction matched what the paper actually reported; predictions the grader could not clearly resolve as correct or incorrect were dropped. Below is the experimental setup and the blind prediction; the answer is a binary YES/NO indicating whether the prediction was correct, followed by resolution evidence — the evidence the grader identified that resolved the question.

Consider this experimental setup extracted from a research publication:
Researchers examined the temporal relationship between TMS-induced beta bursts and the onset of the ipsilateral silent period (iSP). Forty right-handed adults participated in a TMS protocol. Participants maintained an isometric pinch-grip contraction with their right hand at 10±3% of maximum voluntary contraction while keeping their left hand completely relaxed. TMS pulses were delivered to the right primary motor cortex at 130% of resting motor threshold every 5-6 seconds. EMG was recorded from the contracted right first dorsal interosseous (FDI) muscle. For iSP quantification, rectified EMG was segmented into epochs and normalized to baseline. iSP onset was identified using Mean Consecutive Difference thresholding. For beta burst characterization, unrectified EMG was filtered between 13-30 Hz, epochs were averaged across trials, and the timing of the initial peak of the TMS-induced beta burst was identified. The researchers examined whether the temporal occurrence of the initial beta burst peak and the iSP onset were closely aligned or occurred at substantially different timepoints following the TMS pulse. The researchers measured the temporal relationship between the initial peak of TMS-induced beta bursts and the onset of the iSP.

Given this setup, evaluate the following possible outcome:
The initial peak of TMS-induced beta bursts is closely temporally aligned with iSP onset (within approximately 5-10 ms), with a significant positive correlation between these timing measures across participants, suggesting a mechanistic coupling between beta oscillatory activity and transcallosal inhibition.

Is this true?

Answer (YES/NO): NO